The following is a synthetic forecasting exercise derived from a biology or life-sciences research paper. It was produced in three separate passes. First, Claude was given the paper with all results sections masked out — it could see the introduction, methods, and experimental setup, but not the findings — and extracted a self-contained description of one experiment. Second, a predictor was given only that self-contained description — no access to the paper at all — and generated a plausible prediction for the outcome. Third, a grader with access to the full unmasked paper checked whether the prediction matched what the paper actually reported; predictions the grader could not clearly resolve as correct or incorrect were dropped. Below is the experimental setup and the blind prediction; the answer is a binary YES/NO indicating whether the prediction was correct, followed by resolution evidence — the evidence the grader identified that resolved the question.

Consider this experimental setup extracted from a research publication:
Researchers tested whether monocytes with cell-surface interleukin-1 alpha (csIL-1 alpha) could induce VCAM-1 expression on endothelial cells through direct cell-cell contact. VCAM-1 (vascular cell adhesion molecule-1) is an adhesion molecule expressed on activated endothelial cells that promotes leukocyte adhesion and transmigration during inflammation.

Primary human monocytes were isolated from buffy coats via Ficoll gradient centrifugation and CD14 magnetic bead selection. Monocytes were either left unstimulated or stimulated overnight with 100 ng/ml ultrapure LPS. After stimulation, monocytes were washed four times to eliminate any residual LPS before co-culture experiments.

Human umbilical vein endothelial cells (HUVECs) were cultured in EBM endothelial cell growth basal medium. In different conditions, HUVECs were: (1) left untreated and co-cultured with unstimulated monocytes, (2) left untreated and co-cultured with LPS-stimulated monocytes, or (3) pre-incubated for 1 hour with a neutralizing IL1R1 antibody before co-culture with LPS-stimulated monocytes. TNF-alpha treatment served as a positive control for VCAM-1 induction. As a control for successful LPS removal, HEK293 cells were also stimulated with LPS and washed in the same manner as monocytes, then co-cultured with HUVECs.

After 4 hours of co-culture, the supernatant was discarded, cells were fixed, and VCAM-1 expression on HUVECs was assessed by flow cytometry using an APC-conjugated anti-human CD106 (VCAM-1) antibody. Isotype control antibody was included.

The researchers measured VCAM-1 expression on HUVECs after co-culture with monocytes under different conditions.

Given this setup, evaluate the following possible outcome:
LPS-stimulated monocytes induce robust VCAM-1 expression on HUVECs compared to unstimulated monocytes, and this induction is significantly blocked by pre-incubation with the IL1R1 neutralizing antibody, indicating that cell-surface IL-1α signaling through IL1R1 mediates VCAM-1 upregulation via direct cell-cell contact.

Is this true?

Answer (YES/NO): YES